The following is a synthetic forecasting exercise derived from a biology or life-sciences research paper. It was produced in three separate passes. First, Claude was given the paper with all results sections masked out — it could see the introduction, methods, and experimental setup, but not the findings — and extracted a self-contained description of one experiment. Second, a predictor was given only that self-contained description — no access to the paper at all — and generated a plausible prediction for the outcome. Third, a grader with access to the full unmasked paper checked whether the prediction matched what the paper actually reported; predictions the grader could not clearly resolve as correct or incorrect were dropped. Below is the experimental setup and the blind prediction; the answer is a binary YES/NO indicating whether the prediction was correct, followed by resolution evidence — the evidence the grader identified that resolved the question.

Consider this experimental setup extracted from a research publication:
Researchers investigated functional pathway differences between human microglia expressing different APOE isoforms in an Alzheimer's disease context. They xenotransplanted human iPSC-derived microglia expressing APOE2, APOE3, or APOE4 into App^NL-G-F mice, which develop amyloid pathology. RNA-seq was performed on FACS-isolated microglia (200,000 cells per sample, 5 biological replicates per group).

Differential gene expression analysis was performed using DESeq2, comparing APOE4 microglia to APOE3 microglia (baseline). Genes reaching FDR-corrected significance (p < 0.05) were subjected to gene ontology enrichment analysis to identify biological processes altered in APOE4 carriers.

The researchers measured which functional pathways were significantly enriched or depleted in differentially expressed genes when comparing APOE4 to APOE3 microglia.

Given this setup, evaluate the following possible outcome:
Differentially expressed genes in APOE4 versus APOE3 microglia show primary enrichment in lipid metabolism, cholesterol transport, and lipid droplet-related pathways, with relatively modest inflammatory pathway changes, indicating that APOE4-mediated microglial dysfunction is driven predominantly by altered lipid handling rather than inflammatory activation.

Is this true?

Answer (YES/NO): NO